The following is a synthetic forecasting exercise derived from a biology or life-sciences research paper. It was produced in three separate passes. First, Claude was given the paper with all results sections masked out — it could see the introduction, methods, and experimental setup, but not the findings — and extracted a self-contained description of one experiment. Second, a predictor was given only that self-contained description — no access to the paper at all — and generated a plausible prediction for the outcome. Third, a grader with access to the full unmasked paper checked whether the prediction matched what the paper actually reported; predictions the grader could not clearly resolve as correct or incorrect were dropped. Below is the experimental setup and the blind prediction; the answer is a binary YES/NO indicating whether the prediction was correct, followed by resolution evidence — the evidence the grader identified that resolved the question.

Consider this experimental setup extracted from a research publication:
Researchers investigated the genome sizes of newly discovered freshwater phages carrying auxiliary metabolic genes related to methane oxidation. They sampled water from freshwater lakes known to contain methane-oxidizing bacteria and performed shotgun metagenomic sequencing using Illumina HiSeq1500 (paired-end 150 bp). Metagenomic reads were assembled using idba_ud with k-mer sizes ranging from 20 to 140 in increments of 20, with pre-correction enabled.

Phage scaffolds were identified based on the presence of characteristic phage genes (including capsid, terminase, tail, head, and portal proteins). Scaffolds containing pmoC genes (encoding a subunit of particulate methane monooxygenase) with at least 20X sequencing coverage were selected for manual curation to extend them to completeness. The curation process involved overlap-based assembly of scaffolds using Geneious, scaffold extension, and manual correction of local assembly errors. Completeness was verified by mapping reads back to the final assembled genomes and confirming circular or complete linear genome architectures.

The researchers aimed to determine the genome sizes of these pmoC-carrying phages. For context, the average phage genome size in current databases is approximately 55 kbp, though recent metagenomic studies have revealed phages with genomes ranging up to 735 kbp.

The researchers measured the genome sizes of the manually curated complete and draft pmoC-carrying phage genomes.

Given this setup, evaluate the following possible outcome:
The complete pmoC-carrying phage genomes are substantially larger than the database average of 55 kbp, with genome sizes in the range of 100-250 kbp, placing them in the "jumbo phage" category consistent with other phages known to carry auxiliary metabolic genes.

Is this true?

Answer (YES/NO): NO